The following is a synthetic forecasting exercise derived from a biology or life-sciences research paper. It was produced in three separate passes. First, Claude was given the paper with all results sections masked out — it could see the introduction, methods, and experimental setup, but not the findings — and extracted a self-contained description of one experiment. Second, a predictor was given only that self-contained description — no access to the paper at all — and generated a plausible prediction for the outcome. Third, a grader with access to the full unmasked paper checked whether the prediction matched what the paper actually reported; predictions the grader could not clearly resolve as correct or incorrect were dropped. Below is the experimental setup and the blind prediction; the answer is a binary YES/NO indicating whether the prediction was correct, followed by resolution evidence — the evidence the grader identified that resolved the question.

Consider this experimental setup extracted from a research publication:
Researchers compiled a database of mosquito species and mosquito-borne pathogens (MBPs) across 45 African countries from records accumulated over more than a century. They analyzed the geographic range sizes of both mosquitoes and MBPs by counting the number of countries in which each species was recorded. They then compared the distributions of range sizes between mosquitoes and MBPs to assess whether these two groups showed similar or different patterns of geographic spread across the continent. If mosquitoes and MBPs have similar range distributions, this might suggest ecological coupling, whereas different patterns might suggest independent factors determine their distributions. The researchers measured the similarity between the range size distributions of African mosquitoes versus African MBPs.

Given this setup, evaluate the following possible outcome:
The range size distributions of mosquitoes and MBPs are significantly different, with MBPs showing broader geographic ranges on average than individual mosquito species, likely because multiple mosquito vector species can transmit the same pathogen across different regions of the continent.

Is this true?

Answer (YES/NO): NO